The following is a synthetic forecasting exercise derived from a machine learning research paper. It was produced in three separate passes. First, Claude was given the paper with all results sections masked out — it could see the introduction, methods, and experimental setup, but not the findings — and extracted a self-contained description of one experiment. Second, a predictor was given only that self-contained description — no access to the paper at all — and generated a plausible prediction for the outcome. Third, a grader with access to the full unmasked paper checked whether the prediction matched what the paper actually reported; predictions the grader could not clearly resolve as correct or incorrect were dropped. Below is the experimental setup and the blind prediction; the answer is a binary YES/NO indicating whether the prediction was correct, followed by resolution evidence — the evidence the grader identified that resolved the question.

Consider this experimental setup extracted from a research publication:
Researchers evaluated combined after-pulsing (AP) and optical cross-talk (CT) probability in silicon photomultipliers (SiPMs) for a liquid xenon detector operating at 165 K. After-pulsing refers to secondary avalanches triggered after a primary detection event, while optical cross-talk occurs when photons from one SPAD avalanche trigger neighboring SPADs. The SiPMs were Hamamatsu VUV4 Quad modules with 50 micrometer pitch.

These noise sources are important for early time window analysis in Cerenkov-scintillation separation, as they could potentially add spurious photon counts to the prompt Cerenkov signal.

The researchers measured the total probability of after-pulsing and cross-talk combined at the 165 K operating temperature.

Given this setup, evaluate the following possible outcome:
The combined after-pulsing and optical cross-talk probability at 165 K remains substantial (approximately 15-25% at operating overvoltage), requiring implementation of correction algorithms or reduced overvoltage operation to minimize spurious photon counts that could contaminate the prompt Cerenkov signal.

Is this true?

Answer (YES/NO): NO